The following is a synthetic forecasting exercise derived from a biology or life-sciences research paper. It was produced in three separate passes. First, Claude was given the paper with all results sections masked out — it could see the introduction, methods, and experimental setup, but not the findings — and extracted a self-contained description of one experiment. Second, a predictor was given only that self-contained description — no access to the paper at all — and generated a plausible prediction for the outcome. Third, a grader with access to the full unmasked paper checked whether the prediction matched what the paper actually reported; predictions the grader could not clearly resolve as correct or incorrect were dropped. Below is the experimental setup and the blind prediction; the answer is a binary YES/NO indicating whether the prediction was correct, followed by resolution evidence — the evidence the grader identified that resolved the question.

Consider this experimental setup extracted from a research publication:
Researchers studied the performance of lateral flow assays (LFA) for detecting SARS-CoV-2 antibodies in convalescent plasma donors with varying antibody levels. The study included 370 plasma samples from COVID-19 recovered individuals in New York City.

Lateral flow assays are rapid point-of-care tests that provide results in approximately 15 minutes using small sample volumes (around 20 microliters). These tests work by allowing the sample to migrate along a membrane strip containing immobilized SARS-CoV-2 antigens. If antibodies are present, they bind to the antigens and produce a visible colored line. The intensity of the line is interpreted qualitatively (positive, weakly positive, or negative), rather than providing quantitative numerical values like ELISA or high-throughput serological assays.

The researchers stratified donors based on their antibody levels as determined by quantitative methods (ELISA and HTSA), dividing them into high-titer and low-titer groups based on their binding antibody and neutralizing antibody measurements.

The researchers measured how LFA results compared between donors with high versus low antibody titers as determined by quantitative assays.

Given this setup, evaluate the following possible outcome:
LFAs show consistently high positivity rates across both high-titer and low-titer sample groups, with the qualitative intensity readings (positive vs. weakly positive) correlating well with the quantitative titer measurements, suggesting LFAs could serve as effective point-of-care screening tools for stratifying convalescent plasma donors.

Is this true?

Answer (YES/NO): NO